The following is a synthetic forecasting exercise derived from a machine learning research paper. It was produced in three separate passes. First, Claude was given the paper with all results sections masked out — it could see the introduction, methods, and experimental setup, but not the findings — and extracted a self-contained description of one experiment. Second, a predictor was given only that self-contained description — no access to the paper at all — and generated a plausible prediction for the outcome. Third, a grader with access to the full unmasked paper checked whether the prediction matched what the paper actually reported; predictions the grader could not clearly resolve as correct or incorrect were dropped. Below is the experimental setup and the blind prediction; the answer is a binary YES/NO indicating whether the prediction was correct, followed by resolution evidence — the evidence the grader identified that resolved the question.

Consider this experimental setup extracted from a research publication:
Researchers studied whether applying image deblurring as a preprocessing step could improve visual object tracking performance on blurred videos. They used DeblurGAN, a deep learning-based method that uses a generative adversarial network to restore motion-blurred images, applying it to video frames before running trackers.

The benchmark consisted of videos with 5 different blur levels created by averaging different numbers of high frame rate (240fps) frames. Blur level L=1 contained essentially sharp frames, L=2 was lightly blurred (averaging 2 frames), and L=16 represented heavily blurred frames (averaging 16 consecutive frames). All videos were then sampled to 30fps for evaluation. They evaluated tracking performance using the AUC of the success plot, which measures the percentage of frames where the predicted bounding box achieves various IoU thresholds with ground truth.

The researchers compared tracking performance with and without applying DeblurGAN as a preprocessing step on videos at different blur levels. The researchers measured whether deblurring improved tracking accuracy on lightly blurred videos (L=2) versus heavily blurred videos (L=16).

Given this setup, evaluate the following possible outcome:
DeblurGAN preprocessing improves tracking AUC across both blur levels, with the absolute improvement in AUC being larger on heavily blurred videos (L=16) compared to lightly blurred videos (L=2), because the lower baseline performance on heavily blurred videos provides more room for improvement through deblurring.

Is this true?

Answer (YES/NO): NO